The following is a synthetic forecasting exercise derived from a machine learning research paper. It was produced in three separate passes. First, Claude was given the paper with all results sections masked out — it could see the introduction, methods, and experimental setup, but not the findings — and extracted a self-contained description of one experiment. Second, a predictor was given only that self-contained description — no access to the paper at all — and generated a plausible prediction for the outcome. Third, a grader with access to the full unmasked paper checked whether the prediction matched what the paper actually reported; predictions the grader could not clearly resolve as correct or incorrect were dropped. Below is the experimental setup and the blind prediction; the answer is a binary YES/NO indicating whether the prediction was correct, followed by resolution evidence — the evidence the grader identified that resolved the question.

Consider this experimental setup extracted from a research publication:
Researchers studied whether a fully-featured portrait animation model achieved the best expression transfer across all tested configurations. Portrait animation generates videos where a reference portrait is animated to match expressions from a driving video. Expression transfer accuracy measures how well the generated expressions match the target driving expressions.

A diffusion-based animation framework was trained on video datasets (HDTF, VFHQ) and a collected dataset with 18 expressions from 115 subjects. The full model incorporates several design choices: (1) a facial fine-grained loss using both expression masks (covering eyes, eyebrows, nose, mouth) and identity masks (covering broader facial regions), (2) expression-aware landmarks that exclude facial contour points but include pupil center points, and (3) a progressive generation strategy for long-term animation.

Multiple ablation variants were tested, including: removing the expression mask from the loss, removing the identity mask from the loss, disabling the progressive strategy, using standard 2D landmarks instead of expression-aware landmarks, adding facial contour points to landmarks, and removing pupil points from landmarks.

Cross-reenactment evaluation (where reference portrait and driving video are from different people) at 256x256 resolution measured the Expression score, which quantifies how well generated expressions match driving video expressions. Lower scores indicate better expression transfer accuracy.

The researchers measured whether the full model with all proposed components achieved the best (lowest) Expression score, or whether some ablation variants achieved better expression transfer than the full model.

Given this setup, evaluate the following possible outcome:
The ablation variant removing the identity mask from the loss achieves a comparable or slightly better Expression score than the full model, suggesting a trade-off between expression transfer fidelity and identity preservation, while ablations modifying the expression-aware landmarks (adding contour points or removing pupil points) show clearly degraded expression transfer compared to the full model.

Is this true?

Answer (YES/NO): NO